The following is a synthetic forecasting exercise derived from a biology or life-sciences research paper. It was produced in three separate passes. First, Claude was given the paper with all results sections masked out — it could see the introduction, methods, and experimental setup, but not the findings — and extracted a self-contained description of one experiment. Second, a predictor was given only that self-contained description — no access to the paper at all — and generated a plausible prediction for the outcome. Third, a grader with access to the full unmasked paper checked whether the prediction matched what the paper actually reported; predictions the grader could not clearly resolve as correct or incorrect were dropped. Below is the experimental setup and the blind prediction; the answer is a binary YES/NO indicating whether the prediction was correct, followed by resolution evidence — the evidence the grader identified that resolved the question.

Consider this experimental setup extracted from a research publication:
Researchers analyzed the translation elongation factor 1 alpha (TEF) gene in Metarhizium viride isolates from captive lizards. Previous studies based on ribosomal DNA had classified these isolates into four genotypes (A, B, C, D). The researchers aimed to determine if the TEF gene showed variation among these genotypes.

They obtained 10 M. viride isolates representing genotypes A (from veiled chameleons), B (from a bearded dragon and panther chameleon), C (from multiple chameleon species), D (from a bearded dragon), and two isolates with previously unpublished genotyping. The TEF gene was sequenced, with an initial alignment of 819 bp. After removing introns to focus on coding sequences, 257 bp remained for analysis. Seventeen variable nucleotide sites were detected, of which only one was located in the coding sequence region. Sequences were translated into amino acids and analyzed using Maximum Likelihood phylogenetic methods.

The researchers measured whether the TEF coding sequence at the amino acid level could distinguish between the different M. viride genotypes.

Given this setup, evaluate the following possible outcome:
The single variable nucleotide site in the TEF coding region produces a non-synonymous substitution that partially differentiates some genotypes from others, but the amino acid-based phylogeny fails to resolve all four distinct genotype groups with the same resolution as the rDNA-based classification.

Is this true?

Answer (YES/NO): NO